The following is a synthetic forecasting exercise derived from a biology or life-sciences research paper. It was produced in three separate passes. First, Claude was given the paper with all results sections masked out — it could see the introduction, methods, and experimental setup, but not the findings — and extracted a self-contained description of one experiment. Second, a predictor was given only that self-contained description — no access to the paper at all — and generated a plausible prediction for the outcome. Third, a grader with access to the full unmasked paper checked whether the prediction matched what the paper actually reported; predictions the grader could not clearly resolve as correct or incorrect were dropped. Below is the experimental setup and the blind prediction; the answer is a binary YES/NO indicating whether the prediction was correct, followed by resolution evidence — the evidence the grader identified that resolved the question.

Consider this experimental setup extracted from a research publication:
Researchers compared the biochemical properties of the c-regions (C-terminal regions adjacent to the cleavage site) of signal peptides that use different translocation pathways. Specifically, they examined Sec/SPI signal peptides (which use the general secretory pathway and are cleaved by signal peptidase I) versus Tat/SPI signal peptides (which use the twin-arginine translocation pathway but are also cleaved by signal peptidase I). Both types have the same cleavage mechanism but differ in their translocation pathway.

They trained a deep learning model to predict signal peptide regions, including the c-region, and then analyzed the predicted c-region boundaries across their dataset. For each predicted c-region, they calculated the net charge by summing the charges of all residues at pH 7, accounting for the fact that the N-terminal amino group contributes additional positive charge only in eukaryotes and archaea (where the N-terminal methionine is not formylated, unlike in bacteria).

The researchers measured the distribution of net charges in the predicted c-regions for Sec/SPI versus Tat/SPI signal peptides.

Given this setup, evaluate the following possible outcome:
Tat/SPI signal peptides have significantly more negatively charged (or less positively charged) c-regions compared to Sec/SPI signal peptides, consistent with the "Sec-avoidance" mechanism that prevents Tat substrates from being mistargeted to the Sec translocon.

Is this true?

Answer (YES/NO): NO